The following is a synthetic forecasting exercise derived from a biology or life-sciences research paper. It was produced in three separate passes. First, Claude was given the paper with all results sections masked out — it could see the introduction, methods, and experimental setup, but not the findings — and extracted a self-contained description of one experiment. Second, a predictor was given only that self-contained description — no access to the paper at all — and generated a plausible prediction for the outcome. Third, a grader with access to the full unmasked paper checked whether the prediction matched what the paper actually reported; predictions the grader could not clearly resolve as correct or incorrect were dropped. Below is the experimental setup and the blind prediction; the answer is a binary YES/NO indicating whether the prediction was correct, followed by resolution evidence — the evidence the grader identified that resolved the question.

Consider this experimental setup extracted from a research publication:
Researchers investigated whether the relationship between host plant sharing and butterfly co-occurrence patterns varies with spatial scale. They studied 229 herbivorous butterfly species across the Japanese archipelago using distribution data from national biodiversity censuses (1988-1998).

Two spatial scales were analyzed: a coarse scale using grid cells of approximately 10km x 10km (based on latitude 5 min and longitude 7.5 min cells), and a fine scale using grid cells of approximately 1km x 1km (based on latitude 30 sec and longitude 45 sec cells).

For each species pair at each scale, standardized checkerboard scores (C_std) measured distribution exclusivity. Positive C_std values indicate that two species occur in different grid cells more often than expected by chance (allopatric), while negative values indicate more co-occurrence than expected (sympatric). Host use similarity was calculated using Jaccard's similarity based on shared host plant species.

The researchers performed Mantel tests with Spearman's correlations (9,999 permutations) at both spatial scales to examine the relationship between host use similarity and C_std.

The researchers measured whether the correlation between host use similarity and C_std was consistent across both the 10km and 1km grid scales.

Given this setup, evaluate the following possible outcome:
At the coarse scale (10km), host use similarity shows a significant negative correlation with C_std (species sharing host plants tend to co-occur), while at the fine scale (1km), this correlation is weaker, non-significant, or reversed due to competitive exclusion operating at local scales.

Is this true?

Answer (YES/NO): NO